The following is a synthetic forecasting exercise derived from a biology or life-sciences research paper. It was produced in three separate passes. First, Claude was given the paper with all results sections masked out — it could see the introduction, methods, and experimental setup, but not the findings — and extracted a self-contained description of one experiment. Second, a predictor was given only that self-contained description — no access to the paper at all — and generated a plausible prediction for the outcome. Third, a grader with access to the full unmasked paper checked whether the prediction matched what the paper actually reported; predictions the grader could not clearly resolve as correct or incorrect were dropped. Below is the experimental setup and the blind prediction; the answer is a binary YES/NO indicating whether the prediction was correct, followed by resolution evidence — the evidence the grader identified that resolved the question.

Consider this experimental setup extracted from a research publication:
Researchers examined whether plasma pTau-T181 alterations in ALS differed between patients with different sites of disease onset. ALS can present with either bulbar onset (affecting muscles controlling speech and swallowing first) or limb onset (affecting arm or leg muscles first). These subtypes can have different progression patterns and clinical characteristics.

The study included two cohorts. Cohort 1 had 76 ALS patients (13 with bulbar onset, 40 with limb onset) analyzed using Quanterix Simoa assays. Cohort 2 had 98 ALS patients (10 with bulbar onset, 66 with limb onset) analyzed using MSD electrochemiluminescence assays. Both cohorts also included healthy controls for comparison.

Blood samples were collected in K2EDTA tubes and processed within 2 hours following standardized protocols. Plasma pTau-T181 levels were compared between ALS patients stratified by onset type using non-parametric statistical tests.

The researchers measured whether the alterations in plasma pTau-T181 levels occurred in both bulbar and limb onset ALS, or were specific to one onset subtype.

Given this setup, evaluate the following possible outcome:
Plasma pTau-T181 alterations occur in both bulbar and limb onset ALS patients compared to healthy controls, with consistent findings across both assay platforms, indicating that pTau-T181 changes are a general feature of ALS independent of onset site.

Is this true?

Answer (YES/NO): YES